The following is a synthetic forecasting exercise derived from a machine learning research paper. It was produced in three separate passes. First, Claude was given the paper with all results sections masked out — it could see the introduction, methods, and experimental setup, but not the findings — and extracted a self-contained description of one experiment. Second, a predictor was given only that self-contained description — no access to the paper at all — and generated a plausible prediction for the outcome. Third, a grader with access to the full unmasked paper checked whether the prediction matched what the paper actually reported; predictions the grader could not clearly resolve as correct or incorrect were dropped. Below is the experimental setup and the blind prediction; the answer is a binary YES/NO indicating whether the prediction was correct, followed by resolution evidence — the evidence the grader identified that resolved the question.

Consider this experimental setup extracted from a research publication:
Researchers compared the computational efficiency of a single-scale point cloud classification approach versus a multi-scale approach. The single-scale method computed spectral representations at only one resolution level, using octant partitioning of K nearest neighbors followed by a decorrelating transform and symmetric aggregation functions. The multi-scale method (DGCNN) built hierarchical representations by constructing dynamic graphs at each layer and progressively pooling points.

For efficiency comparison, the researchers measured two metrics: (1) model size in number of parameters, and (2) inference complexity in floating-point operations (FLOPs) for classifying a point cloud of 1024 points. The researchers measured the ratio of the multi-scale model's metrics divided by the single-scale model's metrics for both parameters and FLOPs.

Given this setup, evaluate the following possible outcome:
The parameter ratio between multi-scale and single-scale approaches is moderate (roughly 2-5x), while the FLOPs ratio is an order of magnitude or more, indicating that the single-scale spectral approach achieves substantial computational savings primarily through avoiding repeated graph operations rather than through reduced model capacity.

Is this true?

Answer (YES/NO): NO